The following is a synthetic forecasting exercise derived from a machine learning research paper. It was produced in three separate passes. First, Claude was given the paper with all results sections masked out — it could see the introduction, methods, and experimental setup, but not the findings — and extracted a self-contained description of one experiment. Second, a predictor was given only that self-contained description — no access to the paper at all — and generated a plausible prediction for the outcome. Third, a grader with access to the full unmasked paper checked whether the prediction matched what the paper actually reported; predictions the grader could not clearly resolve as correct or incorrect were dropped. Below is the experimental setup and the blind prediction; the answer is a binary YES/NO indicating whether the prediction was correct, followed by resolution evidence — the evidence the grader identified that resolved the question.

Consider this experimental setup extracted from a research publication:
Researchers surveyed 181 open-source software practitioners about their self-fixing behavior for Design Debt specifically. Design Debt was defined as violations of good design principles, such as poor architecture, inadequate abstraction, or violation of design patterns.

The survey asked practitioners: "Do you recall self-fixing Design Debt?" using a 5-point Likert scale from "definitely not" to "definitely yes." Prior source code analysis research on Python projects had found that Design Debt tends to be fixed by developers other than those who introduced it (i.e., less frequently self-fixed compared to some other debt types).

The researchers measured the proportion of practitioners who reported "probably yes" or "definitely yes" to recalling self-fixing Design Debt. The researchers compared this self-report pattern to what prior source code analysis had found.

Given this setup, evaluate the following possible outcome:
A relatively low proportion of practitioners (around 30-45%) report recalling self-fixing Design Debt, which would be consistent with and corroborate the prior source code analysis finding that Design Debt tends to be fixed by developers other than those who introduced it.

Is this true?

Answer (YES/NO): NO